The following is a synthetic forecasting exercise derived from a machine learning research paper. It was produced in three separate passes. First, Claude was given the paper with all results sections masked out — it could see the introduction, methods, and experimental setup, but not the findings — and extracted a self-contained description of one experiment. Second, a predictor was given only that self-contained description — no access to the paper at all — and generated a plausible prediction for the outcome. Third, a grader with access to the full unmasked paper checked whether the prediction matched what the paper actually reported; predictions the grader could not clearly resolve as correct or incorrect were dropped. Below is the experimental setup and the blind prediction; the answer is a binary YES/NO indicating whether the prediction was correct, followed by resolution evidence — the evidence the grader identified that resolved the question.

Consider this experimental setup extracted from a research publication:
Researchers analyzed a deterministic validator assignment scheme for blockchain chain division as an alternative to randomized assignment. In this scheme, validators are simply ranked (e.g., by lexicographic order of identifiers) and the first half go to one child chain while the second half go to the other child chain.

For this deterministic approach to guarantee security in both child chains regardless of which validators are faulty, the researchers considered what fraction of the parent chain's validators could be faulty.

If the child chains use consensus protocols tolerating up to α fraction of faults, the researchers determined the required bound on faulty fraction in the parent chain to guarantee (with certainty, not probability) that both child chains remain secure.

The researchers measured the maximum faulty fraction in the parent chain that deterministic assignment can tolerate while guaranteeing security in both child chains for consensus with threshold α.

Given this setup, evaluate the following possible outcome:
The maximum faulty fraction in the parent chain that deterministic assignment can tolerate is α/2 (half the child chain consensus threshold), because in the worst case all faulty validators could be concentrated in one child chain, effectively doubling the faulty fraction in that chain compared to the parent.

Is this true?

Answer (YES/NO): YES